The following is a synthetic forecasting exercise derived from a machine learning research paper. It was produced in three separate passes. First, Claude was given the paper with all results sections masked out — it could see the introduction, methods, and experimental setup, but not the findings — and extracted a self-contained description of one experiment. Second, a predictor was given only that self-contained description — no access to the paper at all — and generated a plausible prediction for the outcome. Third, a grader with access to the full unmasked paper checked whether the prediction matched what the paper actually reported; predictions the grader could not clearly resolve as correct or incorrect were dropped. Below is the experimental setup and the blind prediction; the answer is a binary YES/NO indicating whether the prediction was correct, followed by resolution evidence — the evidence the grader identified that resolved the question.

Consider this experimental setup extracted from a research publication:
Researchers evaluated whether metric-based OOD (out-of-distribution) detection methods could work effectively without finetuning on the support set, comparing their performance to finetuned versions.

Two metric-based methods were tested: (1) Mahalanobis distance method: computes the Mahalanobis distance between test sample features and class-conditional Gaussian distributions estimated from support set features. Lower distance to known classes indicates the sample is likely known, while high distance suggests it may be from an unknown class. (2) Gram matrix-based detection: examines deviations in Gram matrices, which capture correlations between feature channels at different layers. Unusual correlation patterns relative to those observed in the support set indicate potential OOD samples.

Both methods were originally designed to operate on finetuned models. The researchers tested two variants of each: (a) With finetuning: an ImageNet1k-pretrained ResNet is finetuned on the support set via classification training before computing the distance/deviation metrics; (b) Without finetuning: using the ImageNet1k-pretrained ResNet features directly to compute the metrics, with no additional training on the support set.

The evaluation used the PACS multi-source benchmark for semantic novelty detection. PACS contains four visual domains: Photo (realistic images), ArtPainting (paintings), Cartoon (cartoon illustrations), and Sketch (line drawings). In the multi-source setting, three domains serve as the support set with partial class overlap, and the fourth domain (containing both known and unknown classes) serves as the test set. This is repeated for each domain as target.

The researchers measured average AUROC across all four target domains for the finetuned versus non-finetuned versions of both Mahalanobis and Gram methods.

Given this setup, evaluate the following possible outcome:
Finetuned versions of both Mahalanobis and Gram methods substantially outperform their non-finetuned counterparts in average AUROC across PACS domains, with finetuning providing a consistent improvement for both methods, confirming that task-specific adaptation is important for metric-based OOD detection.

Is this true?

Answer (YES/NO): NO